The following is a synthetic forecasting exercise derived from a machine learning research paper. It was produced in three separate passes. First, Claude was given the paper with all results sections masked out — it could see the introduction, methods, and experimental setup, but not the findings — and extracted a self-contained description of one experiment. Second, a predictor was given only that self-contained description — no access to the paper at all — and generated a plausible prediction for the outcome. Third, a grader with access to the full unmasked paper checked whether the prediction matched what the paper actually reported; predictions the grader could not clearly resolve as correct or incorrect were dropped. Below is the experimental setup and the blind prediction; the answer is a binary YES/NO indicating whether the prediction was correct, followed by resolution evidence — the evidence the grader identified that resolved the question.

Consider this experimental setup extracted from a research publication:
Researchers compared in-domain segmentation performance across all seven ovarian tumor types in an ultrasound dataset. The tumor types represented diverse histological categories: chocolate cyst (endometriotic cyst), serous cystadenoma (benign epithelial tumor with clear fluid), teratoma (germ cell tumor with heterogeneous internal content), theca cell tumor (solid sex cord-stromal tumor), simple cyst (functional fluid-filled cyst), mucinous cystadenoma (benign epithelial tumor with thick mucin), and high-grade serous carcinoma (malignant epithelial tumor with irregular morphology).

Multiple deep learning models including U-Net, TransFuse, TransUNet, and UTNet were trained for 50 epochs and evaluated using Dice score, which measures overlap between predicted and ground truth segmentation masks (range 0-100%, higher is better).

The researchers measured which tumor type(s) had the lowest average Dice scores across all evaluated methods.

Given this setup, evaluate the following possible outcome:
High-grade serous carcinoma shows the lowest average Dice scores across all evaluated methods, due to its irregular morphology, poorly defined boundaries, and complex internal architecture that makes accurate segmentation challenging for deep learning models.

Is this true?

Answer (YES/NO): NO